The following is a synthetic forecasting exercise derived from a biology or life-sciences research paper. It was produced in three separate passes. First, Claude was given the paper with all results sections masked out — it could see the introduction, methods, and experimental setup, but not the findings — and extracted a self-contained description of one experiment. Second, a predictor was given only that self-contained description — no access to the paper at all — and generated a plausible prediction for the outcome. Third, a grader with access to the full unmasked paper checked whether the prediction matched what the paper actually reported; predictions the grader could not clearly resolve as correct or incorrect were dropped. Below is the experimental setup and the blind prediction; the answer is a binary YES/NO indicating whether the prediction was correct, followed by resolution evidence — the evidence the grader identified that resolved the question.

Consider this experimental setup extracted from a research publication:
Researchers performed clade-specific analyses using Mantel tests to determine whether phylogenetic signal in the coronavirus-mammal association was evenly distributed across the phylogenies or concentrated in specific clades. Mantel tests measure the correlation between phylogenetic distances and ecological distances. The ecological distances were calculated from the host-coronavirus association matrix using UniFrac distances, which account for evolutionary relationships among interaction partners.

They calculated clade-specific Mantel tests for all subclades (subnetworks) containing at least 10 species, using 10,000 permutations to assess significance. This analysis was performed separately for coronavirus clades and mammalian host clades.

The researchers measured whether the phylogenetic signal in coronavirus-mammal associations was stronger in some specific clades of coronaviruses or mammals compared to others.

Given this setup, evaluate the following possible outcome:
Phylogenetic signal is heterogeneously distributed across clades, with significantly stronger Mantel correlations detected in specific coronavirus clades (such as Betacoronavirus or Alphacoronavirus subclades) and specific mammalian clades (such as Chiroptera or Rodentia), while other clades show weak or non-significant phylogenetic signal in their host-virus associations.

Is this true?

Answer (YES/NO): NO